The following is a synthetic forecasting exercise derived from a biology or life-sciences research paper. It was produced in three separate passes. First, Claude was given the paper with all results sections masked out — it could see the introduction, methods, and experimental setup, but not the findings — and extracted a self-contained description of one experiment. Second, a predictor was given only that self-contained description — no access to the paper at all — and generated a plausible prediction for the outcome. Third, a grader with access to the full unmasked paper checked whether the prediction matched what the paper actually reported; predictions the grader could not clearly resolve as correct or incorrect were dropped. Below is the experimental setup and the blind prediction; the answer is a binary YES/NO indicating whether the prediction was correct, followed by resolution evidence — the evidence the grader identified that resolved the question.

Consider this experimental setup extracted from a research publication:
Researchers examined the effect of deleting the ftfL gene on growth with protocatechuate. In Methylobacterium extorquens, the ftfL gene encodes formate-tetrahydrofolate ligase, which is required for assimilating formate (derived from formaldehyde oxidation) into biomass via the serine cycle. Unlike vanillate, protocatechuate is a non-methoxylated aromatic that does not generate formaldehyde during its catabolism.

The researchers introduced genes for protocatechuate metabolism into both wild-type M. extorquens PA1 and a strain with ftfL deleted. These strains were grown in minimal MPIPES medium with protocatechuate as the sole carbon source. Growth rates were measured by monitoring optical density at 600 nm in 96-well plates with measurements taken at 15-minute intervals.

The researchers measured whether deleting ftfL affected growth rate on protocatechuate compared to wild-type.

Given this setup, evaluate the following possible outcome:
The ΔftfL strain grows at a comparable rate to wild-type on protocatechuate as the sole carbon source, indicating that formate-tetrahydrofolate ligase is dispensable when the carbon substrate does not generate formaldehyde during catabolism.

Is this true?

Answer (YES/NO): YES